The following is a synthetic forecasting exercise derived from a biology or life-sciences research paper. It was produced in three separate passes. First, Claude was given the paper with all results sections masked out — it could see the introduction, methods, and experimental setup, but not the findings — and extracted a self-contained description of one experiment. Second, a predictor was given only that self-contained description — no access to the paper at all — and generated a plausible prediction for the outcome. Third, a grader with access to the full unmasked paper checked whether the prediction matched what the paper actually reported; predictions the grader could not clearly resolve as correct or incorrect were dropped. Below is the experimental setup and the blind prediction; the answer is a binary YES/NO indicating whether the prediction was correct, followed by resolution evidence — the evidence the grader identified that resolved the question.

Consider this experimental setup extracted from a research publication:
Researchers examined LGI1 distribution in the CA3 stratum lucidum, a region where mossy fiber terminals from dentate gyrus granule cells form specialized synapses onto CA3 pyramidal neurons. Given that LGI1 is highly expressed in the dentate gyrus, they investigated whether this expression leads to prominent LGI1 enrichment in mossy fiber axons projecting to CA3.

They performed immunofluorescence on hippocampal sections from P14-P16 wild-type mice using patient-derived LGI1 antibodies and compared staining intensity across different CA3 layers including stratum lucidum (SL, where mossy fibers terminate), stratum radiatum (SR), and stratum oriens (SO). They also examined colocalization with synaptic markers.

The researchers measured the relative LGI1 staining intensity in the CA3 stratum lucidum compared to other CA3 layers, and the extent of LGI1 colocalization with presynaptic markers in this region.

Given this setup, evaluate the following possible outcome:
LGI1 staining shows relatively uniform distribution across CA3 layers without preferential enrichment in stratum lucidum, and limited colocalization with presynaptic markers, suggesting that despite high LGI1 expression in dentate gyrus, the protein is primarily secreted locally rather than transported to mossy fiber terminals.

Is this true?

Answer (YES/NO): NO